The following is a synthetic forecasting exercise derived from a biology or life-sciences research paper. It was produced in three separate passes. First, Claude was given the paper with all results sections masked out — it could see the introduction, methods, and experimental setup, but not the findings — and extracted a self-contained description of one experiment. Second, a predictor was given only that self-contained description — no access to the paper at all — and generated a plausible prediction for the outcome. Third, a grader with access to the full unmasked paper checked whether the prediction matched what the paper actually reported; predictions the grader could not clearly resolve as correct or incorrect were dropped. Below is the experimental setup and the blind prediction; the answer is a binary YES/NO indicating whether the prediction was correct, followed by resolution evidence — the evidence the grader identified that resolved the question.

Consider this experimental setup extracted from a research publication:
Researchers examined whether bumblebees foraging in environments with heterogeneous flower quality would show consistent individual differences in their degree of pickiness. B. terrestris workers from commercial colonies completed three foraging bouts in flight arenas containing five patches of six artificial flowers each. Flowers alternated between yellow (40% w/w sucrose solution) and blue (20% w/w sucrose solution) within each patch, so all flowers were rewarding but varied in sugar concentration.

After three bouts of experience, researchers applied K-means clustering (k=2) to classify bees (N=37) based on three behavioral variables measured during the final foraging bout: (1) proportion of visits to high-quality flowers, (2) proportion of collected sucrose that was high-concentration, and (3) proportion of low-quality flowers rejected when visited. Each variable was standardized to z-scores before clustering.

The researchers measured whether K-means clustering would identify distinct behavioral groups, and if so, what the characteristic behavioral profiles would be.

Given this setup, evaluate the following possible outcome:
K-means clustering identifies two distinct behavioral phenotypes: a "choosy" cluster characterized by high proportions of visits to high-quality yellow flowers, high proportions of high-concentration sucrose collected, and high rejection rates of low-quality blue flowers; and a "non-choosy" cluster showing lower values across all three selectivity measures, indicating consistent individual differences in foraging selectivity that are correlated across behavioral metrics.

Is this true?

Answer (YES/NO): YES